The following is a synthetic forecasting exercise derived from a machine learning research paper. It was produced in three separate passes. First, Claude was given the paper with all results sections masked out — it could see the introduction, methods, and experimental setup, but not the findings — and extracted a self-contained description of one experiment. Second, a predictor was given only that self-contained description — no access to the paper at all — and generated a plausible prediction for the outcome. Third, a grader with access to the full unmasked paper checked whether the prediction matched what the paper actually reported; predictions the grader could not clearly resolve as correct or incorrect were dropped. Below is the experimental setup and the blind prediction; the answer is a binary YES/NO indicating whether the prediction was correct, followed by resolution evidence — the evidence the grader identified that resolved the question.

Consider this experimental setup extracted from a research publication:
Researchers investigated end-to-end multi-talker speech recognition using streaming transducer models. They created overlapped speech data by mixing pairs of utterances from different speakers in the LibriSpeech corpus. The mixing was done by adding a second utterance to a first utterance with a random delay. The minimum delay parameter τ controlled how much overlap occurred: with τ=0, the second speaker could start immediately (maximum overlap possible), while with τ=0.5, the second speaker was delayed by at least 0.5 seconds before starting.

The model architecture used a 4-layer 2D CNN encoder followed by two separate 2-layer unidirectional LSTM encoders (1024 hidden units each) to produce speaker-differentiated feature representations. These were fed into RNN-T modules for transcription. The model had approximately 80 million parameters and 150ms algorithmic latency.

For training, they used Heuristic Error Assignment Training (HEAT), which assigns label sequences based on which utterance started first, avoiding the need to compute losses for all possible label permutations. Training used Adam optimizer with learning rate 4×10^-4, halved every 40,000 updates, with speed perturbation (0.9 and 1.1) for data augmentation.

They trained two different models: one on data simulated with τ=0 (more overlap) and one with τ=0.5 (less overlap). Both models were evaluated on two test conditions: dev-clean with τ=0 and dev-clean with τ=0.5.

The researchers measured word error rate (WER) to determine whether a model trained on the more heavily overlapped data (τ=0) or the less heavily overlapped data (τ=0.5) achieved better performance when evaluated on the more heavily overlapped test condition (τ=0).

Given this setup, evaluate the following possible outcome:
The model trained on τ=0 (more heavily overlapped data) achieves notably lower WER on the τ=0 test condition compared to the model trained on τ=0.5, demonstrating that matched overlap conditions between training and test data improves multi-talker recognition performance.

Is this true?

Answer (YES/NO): NO